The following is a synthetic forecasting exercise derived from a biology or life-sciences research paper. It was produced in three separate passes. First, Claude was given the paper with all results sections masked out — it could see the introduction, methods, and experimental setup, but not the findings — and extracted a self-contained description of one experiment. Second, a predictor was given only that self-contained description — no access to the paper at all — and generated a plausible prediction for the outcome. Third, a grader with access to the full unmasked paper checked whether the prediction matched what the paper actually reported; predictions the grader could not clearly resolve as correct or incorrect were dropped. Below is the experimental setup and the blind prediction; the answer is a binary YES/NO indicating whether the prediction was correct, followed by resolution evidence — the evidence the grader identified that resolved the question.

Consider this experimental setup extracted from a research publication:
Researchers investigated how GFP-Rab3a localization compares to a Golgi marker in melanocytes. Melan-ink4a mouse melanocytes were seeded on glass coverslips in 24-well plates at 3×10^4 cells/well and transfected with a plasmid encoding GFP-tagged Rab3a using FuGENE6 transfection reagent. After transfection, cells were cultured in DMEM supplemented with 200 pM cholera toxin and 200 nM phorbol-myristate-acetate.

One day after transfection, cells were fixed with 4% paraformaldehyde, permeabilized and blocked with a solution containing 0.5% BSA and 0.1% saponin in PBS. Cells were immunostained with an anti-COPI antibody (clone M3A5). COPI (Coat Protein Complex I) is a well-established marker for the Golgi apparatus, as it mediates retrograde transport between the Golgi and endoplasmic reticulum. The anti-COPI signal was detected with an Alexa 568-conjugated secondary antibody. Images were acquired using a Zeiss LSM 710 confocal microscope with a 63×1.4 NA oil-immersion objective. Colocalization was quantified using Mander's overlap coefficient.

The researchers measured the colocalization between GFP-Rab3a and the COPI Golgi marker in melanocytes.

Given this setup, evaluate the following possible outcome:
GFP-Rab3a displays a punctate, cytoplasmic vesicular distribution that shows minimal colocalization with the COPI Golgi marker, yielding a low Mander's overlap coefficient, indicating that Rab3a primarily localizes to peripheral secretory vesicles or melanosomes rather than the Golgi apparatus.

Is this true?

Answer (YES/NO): NO